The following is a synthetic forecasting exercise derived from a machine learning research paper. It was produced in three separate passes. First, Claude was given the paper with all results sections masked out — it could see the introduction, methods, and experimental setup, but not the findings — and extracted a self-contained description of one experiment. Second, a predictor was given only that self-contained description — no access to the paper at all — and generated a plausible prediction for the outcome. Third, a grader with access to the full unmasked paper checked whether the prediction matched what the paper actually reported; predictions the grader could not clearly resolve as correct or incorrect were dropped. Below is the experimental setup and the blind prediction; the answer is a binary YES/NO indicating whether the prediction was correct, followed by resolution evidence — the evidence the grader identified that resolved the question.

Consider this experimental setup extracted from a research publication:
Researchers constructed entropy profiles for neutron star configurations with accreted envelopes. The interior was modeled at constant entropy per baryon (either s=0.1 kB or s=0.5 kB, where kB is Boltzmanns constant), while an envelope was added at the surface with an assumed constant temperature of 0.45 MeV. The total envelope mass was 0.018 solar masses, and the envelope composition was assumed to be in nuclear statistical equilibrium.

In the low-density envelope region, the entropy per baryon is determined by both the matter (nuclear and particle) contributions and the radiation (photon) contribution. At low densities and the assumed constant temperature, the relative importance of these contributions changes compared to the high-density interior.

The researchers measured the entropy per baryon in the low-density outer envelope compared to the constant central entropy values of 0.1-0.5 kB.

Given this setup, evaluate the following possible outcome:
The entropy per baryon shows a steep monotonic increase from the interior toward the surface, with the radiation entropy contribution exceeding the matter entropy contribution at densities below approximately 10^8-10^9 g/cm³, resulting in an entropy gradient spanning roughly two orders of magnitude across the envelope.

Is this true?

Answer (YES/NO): NO